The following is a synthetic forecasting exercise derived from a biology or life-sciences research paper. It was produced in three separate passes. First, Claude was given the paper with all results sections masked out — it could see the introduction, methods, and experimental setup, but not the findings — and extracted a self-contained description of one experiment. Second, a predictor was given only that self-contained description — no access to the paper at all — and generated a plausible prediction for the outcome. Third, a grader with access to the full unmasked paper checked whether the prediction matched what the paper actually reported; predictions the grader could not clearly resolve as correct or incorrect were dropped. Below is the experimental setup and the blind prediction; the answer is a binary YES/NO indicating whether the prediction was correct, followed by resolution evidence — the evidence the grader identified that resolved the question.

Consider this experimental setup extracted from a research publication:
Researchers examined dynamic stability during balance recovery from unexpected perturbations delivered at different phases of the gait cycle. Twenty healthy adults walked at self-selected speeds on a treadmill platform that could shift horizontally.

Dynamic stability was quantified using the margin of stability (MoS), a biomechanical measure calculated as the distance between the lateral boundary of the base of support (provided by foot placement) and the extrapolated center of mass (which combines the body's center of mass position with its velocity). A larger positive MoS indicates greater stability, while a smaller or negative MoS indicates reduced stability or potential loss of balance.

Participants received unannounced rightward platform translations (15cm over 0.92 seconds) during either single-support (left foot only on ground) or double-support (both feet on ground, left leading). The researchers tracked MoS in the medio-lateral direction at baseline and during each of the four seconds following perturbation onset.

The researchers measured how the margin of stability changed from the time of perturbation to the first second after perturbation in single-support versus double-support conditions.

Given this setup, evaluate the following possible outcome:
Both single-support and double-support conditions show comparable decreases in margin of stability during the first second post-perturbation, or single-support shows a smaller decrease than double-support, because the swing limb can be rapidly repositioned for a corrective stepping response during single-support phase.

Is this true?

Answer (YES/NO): NO